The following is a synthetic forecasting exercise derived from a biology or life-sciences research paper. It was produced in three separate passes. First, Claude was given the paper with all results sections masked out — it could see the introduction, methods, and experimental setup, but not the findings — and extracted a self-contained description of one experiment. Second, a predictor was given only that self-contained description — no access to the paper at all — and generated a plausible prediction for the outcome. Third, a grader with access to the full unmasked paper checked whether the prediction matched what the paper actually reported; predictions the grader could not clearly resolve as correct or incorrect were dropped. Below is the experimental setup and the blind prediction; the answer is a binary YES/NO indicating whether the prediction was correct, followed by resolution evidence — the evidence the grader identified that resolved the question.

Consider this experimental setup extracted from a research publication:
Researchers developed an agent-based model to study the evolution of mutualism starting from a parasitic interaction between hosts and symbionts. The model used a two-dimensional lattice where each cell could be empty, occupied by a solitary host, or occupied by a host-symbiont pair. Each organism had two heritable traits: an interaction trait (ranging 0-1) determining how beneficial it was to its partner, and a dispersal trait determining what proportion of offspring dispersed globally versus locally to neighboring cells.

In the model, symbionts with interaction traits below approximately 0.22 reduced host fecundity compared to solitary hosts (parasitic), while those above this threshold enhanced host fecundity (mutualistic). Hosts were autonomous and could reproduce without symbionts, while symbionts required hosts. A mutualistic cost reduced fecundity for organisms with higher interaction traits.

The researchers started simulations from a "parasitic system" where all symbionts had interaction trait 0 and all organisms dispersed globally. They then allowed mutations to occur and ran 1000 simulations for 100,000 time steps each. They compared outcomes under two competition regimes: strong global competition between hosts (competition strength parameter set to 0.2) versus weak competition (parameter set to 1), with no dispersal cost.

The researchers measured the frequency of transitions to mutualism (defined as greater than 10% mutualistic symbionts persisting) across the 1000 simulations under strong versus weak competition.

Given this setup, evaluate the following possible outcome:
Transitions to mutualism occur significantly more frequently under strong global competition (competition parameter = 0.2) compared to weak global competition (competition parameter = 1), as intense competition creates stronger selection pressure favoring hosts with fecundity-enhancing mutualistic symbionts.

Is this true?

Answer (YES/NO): YES